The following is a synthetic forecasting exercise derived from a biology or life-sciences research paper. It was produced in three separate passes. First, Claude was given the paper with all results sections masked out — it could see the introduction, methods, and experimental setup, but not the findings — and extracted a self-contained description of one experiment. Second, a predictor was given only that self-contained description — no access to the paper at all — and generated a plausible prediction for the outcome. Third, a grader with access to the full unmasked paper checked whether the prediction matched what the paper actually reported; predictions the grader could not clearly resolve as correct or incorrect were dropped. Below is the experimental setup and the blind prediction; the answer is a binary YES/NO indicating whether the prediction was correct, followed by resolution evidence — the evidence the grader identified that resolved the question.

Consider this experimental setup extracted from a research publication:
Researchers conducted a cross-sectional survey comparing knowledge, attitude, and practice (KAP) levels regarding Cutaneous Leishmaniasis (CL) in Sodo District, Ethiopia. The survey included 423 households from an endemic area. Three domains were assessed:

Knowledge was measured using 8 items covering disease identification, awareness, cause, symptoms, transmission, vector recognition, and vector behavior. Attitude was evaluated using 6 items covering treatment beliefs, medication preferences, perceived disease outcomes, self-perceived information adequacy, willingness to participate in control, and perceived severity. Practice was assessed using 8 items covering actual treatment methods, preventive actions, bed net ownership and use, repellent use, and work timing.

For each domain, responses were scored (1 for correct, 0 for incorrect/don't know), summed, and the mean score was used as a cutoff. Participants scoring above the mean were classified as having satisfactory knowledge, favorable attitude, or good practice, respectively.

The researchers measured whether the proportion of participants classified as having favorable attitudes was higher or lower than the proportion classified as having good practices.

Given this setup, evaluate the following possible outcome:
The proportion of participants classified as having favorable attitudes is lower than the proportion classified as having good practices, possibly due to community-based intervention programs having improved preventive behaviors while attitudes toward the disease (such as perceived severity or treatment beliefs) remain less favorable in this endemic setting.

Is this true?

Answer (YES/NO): NO